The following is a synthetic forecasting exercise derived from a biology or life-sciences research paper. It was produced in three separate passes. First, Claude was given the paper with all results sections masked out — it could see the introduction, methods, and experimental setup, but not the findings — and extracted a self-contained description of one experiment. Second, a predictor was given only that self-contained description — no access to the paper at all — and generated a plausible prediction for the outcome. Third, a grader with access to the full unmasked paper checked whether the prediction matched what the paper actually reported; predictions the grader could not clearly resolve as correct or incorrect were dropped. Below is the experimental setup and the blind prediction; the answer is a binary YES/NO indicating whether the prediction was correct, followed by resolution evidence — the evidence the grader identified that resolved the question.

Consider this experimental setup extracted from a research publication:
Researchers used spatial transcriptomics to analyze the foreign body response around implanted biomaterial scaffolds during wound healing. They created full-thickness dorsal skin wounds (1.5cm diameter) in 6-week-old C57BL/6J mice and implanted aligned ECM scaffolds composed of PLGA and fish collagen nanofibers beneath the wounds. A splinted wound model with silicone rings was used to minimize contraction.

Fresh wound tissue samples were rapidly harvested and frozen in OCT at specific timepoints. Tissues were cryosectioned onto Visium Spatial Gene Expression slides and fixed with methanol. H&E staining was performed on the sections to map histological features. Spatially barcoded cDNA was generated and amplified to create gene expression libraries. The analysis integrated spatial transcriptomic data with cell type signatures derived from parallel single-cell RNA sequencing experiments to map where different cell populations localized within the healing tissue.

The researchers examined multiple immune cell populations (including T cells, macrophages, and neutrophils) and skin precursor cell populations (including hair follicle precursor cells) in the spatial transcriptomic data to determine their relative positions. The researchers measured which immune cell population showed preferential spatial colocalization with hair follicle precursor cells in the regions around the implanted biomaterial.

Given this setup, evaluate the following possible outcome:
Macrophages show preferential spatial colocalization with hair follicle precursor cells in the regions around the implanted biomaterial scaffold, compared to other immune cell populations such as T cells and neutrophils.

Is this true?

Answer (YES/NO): NO